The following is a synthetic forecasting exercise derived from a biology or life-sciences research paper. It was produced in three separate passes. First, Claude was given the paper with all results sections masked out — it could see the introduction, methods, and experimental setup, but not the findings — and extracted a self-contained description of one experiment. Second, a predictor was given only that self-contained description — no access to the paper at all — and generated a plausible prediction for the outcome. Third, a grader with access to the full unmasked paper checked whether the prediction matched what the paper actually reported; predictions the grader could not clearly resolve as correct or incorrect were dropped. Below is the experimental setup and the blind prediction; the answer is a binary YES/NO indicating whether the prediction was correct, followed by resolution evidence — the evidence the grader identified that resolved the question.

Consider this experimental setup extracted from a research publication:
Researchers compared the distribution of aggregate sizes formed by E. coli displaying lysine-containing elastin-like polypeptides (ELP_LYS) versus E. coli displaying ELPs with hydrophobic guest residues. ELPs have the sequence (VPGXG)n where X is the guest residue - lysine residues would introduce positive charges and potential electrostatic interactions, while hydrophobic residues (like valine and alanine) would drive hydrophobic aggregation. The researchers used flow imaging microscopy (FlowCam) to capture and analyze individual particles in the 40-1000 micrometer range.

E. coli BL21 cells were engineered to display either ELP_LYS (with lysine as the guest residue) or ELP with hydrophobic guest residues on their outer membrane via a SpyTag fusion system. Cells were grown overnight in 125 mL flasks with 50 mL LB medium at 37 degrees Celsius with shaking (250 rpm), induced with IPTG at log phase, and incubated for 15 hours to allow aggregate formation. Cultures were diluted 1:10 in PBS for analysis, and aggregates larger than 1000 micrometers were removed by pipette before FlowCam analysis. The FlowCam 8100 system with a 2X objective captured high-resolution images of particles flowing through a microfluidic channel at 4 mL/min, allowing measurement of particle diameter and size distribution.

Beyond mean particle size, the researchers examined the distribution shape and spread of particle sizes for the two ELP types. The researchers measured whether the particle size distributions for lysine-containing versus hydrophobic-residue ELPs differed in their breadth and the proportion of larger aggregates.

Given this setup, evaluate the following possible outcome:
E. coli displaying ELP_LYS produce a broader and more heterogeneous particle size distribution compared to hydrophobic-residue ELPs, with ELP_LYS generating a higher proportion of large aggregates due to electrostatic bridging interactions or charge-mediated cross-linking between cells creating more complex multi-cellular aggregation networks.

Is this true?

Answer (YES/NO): NO